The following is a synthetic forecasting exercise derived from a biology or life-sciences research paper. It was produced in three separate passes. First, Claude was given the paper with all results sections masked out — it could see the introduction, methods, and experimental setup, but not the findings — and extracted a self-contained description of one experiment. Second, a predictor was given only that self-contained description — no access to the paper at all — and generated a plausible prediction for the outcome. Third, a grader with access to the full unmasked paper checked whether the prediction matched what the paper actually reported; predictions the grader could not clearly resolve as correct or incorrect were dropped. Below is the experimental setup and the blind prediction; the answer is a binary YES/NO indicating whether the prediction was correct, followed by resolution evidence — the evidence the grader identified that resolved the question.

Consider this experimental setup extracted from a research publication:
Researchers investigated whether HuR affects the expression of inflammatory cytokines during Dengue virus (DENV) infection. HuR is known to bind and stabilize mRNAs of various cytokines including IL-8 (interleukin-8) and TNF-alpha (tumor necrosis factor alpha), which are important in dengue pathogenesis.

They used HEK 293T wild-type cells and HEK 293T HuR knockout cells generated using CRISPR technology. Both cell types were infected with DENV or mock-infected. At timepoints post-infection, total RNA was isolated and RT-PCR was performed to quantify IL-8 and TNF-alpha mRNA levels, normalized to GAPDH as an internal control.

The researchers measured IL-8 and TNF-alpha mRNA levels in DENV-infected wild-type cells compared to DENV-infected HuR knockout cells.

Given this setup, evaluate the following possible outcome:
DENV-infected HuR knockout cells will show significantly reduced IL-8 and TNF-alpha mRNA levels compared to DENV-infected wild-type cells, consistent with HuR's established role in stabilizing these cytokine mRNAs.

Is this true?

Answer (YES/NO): NO